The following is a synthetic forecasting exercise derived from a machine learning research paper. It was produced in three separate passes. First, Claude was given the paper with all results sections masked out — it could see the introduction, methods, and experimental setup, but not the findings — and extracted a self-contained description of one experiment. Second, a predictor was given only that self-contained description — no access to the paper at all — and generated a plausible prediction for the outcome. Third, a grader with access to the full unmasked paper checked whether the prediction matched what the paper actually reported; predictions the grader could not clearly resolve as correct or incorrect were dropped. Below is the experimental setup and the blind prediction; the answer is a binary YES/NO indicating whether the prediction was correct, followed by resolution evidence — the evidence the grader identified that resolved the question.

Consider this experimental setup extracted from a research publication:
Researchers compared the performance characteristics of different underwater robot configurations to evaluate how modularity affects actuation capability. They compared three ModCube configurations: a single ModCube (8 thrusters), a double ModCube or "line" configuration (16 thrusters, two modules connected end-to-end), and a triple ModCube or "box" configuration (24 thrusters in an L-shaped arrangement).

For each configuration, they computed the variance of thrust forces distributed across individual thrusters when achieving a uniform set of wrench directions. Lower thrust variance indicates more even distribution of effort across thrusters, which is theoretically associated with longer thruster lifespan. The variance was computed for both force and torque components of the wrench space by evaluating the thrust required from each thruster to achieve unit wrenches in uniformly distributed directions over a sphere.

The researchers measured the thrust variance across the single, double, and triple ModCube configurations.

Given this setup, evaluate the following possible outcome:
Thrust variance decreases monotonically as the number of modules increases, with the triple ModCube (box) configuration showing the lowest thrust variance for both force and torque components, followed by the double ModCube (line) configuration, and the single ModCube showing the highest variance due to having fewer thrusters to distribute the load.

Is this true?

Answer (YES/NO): YES